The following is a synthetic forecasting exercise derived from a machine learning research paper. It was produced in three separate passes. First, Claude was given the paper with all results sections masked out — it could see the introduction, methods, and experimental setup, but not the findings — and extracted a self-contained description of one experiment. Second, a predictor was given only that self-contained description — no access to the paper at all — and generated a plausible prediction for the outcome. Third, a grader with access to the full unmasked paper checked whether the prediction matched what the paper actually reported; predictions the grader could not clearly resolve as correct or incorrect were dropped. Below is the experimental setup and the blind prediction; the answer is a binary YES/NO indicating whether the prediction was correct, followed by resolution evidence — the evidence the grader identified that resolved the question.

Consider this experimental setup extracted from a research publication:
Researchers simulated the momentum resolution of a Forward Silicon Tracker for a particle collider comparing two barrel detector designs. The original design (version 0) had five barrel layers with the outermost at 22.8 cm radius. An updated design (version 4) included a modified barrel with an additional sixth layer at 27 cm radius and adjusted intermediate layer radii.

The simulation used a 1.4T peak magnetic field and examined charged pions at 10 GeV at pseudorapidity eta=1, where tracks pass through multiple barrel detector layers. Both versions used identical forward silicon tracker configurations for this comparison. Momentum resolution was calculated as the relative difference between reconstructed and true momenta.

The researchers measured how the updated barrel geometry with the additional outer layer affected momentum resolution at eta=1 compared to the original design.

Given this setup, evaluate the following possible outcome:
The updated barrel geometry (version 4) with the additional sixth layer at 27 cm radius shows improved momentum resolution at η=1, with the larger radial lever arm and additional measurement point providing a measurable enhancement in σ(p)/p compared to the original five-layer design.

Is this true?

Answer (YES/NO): YES